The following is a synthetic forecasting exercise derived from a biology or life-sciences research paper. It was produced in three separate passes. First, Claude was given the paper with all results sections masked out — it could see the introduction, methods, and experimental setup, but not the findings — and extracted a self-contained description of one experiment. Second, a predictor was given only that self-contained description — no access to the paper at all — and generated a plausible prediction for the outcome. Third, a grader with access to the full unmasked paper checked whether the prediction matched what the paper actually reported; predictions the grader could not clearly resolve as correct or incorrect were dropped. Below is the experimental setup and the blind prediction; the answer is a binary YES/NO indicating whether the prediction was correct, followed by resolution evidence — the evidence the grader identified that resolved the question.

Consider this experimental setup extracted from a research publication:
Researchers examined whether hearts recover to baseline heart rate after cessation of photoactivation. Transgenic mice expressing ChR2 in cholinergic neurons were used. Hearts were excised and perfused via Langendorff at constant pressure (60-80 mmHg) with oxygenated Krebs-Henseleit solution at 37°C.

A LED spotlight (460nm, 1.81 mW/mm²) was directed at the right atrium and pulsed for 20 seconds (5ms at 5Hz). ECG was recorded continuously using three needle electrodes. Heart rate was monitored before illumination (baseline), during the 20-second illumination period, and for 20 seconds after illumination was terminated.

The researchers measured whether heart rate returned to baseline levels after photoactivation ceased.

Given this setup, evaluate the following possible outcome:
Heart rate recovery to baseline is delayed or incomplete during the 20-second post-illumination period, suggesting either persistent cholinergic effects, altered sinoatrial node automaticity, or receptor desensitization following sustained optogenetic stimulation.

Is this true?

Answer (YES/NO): NO